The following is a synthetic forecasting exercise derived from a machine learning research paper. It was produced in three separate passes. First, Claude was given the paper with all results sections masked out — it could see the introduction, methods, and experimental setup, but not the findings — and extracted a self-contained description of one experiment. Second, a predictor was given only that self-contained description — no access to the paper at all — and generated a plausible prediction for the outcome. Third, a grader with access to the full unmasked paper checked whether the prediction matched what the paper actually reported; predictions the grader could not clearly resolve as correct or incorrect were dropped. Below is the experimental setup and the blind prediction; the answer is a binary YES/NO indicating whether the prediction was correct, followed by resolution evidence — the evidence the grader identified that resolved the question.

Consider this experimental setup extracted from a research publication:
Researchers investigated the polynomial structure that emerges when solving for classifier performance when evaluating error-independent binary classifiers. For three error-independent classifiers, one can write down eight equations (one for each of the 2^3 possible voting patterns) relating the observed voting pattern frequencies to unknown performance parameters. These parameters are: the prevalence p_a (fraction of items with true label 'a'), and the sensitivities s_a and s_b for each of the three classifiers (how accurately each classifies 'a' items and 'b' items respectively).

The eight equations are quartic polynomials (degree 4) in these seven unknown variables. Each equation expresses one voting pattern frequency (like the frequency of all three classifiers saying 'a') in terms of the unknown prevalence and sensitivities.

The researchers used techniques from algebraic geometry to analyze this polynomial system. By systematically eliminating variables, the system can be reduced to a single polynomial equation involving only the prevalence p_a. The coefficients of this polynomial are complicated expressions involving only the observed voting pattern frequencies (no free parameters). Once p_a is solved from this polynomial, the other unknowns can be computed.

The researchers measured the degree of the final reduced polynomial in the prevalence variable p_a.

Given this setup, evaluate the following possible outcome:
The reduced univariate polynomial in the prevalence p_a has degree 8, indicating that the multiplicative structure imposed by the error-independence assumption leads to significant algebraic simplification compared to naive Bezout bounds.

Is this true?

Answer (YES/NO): NO